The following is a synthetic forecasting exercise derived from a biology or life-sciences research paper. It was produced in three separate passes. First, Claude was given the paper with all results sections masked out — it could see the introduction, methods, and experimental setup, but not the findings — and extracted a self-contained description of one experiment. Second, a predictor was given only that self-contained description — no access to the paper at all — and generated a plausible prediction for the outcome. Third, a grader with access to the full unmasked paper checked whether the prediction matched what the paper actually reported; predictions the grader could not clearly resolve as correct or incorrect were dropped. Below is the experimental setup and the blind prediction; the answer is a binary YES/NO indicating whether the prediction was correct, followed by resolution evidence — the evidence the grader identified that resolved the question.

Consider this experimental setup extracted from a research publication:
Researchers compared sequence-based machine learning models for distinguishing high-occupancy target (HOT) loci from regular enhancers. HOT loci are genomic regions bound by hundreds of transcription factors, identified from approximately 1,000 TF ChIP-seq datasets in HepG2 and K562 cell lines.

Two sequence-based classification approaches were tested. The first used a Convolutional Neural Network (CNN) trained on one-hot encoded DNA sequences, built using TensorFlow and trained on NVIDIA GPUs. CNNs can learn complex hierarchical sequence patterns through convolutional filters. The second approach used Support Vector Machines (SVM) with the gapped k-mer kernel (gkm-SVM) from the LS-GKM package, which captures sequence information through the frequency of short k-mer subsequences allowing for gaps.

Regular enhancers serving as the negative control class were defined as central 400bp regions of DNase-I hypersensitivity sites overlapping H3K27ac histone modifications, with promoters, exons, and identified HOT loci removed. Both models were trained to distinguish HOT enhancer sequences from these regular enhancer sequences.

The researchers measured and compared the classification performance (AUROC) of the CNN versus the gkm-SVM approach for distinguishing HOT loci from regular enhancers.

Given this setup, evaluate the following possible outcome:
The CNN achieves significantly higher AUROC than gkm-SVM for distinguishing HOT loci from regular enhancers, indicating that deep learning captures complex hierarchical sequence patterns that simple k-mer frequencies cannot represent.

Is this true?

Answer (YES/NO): YES